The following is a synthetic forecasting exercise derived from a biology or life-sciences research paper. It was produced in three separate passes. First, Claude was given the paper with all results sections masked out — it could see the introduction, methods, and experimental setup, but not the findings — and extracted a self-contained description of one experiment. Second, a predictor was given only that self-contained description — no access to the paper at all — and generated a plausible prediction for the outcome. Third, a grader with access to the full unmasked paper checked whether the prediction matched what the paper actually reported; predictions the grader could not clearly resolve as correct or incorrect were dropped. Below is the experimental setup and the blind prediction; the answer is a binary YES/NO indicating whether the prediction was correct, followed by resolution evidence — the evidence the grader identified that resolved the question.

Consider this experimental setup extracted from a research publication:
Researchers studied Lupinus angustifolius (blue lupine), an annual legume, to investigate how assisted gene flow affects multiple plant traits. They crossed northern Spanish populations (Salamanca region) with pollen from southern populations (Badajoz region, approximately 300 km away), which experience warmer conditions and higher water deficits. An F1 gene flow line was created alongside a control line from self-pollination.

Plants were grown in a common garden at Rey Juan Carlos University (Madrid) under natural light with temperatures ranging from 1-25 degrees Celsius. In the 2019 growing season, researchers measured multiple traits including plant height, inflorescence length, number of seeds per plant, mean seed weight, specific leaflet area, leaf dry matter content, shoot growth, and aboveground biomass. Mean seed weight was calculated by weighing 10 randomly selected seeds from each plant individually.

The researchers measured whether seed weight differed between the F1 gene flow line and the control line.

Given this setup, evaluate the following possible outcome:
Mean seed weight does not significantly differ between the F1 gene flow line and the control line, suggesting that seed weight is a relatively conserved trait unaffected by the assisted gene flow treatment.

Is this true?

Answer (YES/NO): NO